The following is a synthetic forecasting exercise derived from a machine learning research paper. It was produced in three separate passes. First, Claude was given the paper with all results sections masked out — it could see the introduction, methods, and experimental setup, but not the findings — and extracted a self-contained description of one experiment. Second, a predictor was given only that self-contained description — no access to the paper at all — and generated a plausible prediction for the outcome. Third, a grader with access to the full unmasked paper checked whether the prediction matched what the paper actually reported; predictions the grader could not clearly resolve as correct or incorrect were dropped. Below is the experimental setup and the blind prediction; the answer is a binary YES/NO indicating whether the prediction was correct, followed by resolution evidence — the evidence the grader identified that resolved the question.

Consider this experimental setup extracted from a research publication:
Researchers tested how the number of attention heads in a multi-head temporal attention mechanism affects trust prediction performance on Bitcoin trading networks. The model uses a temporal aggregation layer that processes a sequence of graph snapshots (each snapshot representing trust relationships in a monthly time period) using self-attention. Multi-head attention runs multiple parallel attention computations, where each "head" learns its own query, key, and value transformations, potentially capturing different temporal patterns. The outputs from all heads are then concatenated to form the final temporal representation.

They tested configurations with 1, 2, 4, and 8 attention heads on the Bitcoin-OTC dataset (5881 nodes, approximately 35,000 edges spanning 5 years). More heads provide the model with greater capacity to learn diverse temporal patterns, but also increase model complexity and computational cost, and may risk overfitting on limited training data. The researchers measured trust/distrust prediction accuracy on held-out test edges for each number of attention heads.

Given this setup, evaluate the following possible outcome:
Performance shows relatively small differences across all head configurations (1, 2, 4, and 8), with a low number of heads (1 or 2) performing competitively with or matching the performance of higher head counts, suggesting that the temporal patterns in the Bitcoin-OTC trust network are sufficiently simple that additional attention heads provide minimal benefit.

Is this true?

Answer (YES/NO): NO